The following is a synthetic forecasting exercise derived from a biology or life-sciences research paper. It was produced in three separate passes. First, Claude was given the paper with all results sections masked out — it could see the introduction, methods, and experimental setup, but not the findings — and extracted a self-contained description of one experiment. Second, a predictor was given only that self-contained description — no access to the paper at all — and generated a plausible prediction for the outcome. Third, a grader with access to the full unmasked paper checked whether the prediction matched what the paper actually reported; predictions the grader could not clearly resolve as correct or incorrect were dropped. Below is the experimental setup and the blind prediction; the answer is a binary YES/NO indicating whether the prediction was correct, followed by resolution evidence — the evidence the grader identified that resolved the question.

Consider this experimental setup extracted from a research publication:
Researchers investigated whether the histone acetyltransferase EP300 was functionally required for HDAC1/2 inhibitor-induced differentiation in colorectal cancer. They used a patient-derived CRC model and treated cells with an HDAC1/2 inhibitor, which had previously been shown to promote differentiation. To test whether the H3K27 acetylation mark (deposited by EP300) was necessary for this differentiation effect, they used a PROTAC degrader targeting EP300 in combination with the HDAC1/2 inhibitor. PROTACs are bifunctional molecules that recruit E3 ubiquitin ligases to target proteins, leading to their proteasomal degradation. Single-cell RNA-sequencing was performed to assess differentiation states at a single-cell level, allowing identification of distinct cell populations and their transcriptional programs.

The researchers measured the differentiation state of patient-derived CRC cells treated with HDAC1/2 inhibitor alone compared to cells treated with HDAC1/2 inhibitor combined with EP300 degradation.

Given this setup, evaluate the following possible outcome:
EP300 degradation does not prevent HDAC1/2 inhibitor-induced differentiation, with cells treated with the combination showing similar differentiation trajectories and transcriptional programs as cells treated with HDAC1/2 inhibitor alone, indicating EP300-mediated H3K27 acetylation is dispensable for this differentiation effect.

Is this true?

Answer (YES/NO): NO